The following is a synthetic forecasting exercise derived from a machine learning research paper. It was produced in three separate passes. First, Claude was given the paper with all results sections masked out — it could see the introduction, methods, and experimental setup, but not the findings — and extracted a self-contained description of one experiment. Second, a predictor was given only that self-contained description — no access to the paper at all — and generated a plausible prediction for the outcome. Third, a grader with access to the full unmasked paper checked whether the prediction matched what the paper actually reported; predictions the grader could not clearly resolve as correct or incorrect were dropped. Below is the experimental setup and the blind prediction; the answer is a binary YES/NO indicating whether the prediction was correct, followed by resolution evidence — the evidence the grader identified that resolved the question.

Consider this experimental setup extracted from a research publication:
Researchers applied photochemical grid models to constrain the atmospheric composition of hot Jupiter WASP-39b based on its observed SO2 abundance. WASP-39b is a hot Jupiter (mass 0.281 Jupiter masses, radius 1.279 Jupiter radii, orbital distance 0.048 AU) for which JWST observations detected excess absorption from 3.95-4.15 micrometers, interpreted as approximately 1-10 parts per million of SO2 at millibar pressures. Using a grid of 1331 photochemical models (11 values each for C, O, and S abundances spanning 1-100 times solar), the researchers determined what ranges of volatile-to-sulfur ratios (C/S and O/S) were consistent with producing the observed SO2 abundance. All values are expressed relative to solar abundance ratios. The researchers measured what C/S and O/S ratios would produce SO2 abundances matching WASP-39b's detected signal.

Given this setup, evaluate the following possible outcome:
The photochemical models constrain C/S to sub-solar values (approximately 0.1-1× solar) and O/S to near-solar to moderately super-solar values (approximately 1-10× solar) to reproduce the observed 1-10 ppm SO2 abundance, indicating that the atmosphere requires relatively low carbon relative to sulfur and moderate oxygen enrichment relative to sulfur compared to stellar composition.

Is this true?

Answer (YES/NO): NO